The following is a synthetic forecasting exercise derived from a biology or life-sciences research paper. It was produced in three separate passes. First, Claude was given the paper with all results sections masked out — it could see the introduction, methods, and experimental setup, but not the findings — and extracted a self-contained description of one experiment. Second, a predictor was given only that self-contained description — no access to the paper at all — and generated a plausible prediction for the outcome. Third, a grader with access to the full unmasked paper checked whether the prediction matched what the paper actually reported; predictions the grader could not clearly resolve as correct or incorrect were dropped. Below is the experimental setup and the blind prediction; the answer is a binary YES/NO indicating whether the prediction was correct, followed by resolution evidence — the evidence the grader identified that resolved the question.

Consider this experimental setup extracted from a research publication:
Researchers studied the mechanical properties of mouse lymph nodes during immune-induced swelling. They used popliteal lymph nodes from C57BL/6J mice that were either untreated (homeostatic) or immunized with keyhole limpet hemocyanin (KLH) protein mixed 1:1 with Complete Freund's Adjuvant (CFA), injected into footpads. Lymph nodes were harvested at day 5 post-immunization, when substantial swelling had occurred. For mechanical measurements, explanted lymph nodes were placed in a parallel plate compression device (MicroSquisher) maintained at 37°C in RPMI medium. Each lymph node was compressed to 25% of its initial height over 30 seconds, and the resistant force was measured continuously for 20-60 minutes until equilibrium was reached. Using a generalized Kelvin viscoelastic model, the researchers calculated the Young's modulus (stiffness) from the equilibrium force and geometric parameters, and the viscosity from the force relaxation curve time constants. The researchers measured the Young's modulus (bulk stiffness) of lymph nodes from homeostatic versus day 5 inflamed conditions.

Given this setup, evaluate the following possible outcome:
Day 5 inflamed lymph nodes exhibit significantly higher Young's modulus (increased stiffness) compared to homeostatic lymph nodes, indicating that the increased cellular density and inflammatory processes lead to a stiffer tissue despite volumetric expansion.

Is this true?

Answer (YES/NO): NO